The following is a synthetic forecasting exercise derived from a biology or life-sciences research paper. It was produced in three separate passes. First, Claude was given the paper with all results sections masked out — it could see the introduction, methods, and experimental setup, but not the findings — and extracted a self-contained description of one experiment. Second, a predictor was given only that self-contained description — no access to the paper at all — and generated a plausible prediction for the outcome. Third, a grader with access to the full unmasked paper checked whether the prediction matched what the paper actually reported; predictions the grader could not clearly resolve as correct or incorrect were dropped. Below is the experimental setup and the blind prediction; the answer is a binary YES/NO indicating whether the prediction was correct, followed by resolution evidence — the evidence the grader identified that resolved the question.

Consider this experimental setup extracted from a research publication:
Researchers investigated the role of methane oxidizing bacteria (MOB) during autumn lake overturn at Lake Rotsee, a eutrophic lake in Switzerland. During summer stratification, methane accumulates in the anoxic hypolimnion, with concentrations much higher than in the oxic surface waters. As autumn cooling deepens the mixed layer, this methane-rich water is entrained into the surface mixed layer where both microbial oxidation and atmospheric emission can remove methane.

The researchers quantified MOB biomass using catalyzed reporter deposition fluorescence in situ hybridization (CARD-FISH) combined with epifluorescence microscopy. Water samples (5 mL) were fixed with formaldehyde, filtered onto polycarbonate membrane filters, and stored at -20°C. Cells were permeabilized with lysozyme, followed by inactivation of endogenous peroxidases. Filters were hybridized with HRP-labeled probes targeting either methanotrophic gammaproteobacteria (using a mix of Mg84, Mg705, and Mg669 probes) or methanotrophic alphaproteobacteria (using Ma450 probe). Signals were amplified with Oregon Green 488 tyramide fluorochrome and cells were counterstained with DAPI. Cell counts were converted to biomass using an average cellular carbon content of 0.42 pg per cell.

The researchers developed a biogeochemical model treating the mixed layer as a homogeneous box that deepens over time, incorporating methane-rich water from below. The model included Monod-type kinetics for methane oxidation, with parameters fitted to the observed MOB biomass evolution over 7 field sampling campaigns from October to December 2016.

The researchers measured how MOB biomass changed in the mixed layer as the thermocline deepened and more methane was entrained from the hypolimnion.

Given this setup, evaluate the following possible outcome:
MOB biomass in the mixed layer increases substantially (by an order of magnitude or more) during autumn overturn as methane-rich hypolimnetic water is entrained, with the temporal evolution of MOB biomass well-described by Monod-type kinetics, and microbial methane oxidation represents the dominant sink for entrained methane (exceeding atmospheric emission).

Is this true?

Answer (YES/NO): YES